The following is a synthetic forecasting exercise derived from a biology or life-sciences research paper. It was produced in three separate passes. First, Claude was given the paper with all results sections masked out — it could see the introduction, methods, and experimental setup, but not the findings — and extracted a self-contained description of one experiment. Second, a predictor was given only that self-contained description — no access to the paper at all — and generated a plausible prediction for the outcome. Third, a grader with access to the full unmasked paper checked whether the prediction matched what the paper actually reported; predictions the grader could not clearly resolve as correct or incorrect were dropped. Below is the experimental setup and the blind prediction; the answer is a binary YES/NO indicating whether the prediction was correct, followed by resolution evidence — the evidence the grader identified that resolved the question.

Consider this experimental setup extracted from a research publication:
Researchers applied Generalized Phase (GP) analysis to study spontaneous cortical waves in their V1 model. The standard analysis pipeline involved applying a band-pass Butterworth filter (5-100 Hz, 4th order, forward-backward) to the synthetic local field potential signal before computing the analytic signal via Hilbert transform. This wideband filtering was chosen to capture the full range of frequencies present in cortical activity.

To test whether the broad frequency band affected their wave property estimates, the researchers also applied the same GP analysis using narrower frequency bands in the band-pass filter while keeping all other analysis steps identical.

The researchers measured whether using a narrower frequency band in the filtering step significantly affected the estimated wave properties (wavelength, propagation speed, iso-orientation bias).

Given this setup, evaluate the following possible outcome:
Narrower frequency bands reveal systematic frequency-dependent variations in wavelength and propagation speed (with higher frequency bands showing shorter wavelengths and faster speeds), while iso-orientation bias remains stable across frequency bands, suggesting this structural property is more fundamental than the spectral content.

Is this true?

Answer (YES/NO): NO